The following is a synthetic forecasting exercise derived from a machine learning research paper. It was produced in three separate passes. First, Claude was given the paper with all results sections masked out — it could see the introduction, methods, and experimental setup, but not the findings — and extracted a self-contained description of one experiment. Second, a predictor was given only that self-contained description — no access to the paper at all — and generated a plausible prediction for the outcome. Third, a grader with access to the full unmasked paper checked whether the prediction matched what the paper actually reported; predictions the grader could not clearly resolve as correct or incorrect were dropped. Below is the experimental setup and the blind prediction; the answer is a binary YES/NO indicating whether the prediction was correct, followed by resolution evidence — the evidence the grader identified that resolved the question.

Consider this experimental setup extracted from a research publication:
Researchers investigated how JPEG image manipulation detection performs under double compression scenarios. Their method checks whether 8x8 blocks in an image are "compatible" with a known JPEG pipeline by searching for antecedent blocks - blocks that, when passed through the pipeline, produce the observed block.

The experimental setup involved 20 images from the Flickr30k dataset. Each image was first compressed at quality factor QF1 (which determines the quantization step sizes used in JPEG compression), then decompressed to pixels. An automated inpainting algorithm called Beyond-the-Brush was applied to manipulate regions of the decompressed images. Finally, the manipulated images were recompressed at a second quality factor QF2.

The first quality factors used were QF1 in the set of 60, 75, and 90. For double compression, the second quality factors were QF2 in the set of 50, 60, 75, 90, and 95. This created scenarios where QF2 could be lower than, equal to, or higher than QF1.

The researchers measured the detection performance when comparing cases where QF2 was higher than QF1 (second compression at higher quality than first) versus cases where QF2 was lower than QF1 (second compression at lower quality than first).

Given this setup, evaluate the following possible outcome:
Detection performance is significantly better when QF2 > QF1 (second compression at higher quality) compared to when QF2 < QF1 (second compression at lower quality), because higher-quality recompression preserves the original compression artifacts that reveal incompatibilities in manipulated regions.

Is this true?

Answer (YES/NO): YES